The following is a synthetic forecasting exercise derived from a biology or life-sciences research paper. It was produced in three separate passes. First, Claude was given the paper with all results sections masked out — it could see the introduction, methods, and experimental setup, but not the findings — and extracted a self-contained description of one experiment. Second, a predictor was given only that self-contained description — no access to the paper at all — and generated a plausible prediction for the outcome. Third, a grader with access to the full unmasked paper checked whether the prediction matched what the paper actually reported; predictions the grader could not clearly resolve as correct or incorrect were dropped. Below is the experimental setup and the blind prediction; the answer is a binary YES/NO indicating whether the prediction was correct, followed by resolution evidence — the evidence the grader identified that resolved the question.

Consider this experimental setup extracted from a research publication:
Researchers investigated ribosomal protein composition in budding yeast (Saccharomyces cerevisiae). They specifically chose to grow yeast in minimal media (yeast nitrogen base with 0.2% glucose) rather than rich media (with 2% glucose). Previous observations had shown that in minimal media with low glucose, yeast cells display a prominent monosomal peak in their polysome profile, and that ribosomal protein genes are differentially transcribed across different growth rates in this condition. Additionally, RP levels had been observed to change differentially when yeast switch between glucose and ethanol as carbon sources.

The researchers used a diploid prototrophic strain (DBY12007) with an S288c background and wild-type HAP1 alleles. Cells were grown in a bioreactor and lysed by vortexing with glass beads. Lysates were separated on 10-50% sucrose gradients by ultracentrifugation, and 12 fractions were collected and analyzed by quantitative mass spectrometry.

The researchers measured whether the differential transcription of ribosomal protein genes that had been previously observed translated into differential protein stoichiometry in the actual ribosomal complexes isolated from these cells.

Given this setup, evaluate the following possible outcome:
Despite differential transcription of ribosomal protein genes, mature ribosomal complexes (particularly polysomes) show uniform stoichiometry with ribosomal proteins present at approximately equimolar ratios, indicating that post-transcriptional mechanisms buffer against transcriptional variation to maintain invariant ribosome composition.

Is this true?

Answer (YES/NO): NO